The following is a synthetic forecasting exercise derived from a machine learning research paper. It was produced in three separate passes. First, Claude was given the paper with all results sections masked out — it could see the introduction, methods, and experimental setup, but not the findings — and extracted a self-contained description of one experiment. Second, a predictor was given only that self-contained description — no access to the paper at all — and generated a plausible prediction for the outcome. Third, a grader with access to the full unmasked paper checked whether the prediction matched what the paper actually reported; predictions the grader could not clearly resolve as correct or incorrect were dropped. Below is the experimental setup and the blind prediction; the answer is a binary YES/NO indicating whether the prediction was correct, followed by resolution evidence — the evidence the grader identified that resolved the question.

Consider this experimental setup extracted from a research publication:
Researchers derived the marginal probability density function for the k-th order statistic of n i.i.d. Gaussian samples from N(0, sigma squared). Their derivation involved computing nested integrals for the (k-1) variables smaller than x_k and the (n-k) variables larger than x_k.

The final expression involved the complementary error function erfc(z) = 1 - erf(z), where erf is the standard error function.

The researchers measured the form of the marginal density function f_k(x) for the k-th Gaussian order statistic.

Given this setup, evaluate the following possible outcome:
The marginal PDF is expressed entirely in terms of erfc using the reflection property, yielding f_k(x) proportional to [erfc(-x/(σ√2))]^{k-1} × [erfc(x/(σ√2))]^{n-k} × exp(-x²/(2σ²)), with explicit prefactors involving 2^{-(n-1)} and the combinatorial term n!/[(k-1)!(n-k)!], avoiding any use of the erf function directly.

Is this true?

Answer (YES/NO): YES